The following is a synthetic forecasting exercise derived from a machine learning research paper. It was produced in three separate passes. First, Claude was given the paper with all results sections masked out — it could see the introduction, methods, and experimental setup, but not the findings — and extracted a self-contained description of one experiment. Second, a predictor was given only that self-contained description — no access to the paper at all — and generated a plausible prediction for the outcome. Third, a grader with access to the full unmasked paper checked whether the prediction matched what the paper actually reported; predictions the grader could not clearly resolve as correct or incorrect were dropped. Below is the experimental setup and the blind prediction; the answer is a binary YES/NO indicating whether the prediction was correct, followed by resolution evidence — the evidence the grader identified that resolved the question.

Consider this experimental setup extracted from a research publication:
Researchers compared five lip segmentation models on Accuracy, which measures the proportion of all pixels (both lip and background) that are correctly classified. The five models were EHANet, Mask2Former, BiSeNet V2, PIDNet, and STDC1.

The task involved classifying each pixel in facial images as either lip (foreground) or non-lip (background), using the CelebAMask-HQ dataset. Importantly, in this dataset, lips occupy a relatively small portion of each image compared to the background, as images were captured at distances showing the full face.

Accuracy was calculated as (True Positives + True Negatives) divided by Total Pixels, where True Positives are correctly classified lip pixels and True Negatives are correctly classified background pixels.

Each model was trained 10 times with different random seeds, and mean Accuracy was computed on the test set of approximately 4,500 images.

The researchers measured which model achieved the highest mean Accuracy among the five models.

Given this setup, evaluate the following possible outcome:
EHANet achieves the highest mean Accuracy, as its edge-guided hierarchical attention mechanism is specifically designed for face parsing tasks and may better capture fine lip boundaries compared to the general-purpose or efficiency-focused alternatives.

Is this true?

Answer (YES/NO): NO